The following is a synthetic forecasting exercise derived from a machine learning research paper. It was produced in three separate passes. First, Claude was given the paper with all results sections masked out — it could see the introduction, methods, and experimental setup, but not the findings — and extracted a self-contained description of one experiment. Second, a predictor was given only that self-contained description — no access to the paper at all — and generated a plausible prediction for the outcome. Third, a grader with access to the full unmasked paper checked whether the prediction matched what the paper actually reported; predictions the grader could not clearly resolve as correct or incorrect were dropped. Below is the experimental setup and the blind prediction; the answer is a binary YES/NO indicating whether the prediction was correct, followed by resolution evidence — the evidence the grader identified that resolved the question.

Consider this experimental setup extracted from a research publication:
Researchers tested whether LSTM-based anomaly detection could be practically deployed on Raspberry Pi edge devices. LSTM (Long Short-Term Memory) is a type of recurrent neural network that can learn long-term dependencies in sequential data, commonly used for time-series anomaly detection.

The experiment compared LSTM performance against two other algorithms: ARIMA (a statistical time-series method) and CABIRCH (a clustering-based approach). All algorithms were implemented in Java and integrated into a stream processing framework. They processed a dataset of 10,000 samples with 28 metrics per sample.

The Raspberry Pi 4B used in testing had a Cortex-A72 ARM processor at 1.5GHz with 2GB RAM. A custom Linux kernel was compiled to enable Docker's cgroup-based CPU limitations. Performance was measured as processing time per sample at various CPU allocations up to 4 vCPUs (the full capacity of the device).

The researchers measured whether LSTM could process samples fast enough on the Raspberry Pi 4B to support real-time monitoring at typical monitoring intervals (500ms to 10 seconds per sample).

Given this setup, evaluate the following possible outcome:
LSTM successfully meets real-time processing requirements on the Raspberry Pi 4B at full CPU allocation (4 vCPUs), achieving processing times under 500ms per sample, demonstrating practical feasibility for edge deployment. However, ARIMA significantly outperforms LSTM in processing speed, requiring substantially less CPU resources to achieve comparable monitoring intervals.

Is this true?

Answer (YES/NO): NO